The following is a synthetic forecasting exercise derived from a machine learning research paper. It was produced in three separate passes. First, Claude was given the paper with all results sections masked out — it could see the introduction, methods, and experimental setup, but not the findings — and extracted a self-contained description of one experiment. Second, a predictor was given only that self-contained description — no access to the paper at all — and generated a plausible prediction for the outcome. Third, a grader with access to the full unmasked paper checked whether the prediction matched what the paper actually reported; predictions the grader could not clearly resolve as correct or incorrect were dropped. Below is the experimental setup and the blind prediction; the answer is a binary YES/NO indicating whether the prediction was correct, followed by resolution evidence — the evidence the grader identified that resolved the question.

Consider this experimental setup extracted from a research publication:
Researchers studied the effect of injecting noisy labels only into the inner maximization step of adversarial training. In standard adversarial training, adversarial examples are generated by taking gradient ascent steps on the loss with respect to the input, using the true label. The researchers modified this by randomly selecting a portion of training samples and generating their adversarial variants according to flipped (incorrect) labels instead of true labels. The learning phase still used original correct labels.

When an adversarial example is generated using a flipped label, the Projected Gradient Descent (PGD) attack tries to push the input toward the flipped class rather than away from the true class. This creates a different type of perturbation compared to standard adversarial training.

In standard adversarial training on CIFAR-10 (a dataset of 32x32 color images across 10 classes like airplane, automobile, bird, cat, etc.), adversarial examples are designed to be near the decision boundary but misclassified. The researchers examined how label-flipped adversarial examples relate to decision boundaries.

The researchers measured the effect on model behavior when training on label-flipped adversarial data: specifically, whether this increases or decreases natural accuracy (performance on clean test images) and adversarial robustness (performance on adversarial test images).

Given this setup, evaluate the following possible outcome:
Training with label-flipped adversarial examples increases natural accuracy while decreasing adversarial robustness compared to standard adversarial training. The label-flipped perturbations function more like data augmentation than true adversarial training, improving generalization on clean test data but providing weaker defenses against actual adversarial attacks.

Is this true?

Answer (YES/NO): YES